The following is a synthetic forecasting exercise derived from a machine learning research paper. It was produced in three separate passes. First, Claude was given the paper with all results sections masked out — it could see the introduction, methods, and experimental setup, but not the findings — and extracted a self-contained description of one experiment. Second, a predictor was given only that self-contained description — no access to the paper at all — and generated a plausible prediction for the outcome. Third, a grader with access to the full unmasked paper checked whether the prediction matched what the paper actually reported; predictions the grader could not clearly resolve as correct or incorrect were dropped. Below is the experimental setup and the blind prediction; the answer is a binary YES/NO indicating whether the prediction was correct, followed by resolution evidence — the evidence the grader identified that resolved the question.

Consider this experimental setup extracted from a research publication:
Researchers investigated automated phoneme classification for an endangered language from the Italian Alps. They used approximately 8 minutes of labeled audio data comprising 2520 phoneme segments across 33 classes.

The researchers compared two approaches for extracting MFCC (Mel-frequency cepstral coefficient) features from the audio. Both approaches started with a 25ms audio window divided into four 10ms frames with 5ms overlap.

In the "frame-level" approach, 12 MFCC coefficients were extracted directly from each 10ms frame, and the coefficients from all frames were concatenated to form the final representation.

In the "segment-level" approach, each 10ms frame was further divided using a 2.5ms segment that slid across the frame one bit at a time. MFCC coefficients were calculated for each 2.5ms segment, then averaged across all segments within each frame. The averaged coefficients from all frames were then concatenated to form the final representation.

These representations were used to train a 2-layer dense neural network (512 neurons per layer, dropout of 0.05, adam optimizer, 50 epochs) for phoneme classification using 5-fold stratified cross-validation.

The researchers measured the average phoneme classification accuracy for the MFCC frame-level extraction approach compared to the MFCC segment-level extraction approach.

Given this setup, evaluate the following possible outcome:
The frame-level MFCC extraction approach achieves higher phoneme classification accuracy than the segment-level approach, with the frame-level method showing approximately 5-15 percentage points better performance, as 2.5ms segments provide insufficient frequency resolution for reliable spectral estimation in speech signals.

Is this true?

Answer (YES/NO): NO